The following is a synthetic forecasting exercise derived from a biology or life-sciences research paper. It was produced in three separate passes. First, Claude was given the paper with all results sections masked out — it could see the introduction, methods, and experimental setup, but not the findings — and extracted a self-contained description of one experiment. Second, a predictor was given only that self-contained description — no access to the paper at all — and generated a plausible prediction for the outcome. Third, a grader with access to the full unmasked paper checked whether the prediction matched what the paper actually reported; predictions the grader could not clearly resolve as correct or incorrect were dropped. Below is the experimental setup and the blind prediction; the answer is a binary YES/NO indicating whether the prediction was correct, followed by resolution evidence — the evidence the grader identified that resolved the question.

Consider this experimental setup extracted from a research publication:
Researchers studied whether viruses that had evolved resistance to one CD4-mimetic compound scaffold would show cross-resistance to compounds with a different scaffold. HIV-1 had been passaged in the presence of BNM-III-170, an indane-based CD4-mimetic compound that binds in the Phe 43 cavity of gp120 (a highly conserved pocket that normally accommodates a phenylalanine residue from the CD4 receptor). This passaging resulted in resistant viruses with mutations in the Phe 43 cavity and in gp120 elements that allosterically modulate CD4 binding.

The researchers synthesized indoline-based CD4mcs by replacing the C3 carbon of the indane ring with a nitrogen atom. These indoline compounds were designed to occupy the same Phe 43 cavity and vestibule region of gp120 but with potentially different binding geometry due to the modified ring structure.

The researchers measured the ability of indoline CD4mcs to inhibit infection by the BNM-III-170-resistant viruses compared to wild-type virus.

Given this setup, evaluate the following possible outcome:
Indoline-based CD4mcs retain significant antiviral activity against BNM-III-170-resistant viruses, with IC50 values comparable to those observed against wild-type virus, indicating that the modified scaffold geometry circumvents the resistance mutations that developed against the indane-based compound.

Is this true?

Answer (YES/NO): NO